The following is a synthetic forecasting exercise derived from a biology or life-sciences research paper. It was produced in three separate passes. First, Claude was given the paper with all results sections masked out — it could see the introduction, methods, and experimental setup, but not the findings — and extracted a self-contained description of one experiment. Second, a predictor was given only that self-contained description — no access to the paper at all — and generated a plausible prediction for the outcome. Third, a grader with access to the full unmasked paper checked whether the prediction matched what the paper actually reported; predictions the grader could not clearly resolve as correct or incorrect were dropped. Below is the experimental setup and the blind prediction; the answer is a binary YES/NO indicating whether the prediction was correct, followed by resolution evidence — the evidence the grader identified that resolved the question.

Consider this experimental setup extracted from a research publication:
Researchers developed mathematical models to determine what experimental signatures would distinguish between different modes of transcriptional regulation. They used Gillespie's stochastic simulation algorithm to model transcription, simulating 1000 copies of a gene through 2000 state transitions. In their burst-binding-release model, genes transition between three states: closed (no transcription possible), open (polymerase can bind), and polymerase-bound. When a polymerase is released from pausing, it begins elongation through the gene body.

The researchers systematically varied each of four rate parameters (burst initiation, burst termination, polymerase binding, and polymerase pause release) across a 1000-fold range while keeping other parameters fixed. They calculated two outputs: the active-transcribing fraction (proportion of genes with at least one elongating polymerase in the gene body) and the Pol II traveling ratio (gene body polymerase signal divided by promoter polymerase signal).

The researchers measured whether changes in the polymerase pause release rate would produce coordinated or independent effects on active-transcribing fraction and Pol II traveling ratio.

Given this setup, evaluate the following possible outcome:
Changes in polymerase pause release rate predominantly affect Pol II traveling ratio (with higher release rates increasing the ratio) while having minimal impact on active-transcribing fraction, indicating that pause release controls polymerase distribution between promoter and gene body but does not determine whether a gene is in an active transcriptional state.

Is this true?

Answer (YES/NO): NO